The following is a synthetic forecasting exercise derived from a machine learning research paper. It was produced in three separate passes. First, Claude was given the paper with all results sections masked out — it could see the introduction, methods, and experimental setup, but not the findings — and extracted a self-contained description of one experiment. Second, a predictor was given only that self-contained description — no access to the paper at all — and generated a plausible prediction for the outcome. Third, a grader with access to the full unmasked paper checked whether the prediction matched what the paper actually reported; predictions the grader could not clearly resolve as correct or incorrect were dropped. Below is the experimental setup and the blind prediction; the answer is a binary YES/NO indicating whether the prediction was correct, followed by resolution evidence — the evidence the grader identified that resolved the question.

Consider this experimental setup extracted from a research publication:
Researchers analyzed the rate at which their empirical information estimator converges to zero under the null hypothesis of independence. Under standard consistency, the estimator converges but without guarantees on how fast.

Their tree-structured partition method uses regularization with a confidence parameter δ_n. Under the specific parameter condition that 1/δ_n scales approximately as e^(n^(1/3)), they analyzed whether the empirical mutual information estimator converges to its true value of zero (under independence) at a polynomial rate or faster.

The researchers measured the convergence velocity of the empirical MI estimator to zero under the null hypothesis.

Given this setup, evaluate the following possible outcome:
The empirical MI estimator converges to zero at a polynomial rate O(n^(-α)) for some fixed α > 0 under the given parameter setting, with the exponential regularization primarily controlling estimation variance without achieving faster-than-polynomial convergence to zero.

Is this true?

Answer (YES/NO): NO